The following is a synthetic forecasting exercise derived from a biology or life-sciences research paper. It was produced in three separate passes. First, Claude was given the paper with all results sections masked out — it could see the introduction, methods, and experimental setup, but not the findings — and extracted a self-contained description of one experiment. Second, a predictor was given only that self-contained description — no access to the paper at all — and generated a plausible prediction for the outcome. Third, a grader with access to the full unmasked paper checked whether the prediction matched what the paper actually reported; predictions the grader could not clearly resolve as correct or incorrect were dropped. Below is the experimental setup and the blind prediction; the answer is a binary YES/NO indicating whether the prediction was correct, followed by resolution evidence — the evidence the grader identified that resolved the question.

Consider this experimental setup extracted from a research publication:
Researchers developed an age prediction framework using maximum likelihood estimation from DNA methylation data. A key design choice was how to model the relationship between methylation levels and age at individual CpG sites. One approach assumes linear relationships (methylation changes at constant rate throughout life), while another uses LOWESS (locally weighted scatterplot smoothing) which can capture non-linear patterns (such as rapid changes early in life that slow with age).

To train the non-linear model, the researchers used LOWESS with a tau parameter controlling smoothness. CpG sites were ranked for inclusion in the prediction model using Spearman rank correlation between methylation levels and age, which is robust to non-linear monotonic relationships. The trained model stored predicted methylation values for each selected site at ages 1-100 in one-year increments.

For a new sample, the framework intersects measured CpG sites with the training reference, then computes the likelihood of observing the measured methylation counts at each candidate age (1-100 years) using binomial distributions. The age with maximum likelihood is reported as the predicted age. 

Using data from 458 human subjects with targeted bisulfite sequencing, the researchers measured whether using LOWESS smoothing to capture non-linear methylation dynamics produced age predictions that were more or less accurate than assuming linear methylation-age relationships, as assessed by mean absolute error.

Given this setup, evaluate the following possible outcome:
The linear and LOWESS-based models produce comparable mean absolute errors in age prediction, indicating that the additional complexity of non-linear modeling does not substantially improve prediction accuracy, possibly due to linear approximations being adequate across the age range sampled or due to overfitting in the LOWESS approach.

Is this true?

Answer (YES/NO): YES